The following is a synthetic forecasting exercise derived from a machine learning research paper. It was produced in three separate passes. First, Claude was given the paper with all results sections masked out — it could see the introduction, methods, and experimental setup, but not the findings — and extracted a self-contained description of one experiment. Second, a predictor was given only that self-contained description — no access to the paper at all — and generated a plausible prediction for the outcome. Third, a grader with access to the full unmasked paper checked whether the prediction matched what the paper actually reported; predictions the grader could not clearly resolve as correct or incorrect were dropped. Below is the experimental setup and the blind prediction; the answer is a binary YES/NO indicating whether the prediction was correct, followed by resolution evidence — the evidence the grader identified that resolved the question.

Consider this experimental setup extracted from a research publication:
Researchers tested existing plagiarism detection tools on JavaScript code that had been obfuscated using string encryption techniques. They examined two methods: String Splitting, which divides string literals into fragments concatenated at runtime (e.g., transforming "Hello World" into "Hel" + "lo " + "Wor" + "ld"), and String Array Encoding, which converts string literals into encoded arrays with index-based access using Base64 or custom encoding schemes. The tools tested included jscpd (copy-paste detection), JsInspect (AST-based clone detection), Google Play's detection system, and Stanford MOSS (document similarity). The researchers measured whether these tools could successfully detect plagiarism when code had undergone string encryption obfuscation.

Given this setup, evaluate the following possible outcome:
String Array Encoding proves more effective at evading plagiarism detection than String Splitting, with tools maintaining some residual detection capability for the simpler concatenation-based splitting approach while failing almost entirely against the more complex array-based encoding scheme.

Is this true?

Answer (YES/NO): YES